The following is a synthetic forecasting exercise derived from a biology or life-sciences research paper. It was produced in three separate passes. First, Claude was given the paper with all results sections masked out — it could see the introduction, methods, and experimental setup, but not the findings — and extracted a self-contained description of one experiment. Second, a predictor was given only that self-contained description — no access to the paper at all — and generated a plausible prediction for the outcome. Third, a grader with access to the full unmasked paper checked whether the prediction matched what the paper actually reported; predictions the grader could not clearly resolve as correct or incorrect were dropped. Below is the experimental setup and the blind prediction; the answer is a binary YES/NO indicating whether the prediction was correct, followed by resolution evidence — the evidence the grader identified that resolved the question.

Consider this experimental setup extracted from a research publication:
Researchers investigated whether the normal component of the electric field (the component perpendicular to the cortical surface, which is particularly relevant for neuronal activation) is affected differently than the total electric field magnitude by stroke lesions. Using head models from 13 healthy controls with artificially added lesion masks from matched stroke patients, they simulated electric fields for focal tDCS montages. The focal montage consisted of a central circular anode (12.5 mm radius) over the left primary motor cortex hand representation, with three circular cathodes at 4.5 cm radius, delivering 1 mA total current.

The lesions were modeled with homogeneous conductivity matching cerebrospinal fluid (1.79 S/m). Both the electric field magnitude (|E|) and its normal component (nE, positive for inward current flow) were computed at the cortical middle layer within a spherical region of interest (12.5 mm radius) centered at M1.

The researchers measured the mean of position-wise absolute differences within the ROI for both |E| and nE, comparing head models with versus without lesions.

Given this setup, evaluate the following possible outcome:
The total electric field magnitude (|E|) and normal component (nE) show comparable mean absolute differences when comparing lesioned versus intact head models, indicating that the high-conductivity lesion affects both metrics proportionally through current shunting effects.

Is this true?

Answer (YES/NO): YES